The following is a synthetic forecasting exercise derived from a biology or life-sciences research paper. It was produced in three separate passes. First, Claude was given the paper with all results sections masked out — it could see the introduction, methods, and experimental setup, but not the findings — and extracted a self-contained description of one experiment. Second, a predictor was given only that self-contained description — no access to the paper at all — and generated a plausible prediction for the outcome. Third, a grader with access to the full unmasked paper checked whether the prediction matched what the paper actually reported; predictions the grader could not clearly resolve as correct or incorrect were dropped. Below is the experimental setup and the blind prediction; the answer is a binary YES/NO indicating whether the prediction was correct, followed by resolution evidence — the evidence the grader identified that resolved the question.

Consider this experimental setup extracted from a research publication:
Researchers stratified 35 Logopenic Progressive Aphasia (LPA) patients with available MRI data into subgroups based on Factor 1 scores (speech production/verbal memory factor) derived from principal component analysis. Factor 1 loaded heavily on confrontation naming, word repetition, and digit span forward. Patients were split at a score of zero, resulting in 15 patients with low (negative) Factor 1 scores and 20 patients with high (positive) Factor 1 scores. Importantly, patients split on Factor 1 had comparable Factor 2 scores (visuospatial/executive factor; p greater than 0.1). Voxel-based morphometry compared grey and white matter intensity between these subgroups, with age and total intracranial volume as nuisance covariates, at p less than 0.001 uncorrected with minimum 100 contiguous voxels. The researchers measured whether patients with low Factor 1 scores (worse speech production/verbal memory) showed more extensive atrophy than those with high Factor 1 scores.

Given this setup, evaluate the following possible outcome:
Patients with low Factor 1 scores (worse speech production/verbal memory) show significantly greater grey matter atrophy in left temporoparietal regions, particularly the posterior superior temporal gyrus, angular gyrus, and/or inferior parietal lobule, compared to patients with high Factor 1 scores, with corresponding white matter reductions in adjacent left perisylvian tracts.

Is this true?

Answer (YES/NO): NO